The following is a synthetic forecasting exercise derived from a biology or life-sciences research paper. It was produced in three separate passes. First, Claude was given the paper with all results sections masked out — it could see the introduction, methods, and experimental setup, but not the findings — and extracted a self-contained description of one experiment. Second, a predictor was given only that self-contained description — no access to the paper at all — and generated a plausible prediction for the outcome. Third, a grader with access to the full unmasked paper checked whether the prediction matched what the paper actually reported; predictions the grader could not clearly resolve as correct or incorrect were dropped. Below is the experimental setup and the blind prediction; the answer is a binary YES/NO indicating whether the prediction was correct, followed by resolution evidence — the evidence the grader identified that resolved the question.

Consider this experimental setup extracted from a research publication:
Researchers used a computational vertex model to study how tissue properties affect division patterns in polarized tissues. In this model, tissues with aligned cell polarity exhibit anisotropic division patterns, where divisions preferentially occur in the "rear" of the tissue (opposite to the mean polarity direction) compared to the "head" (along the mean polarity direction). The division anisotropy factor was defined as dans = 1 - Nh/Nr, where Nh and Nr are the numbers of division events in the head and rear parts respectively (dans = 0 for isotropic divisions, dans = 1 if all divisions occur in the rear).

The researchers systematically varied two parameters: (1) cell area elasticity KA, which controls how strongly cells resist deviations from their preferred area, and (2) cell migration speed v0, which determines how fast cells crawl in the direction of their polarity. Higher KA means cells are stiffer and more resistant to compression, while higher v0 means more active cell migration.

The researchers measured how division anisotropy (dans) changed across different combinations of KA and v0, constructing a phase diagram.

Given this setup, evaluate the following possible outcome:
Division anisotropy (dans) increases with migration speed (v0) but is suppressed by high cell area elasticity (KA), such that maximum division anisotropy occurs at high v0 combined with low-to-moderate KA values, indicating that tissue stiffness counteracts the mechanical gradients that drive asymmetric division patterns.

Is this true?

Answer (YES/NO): YES